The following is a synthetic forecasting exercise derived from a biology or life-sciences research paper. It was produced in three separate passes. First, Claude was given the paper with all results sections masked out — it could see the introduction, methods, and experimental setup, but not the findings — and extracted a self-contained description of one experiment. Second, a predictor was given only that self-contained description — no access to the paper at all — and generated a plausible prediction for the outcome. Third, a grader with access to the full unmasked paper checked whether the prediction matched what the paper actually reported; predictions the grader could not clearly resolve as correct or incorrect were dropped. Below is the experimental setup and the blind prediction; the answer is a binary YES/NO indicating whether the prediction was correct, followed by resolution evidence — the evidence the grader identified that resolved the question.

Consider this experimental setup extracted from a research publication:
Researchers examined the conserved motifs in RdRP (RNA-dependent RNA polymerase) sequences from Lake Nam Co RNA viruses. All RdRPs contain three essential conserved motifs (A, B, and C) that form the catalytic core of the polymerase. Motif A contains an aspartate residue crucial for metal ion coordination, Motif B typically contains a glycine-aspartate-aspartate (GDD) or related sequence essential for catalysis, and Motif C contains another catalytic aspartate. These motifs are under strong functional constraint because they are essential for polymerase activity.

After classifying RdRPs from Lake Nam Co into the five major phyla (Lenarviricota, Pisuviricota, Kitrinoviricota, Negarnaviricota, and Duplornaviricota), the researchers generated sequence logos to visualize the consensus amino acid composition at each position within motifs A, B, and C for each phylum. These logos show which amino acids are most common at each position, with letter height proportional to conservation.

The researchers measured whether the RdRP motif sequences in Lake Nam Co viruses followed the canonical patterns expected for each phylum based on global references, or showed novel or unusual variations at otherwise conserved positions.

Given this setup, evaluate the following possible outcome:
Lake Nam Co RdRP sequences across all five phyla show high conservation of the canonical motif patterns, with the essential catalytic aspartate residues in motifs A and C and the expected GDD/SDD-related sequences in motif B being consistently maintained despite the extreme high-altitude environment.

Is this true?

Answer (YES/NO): NO